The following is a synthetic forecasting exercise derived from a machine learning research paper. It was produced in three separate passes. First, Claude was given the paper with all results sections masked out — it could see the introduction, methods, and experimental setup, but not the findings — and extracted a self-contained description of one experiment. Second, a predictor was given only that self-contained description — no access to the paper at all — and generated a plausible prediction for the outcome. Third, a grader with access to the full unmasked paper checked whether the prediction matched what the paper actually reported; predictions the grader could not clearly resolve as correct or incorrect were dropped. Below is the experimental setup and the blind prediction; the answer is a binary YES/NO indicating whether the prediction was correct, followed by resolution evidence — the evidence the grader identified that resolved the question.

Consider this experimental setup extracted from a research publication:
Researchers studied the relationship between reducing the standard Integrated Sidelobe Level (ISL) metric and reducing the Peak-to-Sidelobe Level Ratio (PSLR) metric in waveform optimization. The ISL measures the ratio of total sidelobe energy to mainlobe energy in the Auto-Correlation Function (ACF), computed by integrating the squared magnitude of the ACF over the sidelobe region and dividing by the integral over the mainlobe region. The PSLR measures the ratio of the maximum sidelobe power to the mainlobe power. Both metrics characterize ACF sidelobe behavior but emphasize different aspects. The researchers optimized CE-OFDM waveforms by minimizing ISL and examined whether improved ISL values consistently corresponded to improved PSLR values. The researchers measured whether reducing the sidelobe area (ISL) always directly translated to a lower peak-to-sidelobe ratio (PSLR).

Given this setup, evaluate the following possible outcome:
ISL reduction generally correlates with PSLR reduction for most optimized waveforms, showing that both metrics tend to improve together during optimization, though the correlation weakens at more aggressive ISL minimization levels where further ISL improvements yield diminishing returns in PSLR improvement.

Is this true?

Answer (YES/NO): NO